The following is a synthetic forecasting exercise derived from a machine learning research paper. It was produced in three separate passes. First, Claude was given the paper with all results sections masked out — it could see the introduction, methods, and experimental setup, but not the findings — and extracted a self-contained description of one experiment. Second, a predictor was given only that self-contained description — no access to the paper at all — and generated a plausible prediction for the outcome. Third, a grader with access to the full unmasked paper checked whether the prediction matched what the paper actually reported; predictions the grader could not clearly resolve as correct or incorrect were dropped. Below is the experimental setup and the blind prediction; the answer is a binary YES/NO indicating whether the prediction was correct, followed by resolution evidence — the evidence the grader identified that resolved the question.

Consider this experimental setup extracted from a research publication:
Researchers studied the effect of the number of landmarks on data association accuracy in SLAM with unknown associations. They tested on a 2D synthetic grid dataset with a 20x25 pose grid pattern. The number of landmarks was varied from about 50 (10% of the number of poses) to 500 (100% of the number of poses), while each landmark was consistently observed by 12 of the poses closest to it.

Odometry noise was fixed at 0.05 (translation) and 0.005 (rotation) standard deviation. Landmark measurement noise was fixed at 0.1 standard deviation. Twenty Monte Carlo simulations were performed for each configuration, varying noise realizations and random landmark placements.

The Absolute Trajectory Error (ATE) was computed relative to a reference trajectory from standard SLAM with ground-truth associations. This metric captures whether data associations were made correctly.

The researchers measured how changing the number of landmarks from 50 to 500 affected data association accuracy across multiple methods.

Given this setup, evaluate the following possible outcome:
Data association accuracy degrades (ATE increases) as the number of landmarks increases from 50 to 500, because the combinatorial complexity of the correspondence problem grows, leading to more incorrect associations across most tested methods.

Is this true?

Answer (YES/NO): YES